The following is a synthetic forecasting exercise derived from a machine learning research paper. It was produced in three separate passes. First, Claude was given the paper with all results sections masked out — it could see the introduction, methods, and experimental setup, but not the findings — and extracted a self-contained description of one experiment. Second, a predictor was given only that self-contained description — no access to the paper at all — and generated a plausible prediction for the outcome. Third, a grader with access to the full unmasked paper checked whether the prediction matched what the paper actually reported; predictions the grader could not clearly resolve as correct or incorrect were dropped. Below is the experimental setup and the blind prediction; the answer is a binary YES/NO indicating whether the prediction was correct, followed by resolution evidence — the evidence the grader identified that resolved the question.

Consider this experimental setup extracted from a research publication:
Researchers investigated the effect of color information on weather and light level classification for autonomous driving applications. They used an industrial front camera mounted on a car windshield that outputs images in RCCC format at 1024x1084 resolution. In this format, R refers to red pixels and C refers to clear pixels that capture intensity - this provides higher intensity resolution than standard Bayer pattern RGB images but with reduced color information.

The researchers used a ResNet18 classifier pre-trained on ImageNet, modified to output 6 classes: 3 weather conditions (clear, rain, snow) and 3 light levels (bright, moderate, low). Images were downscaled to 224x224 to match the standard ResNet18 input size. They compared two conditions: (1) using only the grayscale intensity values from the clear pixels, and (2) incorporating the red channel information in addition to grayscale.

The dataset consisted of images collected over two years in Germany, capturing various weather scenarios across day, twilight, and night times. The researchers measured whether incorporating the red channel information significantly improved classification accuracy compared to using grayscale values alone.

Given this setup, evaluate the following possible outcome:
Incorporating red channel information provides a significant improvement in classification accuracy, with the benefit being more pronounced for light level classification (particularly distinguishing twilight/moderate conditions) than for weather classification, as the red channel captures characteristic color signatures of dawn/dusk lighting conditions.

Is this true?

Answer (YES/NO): NO